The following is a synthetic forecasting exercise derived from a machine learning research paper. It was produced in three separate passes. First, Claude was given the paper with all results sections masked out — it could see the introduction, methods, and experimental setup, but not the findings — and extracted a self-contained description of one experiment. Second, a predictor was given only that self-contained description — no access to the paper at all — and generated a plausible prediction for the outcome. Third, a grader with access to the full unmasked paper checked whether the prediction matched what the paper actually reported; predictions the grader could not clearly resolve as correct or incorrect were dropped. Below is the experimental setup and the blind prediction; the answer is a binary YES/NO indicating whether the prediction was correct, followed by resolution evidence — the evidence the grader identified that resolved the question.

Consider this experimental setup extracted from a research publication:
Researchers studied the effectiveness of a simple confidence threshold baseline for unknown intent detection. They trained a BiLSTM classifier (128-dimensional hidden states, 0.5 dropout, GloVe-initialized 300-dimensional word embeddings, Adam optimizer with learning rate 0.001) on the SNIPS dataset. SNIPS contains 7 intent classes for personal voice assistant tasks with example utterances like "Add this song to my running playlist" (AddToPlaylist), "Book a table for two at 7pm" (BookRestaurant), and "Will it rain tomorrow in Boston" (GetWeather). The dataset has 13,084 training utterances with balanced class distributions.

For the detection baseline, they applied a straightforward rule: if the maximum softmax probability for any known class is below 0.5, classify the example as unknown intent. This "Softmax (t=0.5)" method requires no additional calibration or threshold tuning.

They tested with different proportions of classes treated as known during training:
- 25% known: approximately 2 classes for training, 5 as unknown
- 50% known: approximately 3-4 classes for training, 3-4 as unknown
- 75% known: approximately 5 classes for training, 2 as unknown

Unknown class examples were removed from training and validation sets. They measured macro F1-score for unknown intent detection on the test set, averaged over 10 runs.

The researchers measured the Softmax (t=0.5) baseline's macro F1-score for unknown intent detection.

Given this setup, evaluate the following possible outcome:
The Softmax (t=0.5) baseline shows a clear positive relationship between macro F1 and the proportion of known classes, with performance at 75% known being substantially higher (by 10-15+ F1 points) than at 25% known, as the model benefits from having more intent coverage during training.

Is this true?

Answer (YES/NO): NO